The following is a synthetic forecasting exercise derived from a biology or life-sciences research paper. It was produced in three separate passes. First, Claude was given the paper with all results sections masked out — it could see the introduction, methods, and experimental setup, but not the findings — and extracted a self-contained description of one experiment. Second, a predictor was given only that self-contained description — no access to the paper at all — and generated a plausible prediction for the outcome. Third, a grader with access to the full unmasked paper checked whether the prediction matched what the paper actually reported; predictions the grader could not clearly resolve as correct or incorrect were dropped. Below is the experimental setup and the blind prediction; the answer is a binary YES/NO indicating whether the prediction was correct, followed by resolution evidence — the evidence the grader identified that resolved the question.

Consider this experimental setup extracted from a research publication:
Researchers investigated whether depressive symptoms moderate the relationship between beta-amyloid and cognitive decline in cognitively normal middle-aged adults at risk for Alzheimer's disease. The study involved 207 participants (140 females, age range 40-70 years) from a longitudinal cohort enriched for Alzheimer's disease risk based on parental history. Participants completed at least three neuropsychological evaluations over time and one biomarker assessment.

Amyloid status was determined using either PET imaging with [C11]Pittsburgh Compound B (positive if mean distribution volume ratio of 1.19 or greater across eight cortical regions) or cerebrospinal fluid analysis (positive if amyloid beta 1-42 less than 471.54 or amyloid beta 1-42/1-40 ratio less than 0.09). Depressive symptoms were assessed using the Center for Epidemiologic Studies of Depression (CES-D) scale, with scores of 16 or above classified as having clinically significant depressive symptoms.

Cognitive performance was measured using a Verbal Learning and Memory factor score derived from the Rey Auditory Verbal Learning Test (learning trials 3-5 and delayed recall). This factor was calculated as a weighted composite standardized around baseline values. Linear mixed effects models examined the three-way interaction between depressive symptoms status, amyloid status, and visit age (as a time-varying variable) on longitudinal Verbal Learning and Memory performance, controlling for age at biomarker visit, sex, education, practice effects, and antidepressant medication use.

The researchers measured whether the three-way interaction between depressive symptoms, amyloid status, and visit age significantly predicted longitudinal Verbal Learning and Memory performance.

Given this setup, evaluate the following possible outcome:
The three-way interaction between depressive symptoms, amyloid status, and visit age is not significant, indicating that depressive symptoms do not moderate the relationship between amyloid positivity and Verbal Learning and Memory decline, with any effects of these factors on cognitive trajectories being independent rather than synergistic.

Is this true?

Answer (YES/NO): YES